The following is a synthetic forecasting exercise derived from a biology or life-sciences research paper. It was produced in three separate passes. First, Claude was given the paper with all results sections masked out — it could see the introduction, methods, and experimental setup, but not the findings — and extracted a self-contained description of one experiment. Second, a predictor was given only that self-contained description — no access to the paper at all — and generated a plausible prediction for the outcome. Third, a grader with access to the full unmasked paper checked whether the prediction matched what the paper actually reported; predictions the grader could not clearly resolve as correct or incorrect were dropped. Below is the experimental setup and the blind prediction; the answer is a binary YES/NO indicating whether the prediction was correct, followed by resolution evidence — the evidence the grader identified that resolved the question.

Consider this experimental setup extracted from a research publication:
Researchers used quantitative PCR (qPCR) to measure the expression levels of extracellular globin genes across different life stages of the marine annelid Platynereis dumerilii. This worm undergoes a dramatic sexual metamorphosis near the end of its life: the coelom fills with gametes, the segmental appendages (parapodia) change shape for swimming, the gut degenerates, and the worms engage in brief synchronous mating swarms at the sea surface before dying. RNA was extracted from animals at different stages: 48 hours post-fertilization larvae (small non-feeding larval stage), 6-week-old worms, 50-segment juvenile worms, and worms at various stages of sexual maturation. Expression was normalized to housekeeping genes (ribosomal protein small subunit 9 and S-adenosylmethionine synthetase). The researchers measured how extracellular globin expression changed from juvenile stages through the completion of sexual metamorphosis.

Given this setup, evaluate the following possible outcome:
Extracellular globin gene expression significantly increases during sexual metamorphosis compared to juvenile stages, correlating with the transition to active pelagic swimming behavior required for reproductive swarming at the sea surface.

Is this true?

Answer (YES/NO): NO